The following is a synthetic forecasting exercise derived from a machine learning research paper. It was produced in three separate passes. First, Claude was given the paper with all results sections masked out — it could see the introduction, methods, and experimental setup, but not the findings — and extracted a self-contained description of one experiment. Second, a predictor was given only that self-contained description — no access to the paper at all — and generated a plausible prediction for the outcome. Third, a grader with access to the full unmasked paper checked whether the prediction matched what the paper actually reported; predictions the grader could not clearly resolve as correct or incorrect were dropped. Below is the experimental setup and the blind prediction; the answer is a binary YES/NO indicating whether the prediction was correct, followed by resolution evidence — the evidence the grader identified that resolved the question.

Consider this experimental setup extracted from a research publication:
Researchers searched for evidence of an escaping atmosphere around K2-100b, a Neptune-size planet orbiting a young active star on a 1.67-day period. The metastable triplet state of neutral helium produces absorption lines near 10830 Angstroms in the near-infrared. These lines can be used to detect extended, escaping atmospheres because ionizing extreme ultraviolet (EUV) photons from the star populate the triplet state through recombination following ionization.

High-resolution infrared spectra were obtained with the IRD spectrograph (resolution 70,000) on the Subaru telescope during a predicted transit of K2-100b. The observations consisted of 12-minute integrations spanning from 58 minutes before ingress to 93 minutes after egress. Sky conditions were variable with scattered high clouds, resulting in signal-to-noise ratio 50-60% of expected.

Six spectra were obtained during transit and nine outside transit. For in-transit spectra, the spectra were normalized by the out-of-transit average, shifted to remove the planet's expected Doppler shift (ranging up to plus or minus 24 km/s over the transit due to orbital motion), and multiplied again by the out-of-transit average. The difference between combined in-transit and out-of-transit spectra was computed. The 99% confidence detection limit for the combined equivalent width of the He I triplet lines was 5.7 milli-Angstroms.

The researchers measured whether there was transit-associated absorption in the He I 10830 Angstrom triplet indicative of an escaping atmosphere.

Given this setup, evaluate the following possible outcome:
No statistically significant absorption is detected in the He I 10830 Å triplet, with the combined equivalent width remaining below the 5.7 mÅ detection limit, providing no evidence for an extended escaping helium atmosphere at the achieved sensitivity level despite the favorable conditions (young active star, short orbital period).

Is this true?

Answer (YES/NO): YES